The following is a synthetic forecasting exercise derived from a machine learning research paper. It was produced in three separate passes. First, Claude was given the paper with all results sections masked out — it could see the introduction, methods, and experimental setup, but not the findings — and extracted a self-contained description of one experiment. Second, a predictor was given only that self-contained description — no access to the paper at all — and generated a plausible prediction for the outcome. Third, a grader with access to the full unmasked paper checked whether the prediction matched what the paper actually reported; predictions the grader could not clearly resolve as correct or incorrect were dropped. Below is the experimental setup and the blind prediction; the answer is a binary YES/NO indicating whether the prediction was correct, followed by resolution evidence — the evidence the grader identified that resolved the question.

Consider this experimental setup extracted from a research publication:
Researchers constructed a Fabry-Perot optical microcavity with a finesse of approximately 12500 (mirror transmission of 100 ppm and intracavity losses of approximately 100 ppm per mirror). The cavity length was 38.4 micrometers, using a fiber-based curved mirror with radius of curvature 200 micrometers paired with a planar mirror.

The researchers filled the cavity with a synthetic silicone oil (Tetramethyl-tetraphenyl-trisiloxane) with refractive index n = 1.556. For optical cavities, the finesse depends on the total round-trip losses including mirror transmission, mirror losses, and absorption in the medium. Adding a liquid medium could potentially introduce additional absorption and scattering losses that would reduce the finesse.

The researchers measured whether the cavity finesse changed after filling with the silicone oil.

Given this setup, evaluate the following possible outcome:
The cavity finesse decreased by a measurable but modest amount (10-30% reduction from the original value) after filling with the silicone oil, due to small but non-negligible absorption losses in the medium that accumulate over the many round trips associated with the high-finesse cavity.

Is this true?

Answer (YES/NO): NO